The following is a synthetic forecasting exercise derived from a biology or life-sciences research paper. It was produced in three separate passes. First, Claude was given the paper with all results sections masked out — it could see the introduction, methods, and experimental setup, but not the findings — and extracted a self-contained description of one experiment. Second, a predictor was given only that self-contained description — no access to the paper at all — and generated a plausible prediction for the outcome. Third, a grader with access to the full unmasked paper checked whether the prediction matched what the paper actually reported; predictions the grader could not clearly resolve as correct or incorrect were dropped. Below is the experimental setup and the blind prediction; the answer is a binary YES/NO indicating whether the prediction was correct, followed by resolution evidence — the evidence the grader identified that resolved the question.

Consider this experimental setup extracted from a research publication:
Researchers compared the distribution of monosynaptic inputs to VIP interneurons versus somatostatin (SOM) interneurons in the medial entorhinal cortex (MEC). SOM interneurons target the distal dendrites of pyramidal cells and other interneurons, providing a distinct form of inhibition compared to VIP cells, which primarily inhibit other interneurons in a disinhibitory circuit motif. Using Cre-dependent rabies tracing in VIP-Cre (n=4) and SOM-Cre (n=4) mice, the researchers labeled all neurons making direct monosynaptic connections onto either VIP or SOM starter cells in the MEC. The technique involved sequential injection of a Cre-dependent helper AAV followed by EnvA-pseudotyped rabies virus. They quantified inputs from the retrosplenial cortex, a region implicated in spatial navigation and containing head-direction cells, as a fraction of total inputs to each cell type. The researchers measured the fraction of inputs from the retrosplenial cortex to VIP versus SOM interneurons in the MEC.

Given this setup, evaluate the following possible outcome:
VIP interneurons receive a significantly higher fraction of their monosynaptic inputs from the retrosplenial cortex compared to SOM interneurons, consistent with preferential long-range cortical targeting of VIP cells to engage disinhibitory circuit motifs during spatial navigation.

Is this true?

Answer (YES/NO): YES